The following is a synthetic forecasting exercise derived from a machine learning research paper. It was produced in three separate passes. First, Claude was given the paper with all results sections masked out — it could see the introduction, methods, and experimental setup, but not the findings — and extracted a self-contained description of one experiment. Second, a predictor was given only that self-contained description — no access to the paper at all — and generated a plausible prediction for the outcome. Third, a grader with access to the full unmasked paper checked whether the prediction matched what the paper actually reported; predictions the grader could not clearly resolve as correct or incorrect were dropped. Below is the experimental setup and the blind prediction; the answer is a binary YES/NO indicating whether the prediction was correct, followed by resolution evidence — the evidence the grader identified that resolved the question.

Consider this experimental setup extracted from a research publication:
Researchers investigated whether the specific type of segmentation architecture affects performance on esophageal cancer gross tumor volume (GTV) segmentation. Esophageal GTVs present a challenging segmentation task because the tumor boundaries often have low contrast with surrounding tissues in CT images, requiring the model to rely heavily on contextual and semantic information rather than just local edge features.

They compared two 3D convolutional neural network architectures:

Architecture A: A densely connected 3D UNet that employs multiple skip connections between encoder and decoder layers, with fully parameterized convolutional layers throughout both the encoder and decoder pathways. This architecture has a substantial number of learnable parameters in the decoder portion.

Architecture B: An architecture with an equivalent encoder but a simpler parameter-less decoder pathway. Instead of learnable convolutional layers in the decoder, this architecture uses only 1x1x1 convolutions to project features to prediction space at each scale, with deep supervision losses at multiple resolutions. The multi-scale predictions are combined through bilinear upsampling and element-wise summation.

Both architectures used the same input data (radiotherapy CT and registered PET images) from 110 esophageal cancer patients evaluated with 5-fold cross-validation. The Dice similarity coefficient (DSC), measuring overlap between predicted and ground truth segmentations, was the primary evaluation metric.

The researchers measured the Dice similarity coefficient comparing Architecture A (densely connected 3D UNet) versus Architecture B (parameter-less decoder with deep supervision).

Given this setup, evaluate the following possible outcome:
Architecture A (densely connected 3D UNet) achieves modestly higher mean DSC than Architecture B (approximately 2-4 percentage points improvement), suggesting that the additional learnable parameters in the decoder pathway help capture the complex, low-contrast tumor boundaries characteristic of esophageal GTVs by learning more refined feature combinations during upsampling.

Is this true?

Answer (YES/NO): NO